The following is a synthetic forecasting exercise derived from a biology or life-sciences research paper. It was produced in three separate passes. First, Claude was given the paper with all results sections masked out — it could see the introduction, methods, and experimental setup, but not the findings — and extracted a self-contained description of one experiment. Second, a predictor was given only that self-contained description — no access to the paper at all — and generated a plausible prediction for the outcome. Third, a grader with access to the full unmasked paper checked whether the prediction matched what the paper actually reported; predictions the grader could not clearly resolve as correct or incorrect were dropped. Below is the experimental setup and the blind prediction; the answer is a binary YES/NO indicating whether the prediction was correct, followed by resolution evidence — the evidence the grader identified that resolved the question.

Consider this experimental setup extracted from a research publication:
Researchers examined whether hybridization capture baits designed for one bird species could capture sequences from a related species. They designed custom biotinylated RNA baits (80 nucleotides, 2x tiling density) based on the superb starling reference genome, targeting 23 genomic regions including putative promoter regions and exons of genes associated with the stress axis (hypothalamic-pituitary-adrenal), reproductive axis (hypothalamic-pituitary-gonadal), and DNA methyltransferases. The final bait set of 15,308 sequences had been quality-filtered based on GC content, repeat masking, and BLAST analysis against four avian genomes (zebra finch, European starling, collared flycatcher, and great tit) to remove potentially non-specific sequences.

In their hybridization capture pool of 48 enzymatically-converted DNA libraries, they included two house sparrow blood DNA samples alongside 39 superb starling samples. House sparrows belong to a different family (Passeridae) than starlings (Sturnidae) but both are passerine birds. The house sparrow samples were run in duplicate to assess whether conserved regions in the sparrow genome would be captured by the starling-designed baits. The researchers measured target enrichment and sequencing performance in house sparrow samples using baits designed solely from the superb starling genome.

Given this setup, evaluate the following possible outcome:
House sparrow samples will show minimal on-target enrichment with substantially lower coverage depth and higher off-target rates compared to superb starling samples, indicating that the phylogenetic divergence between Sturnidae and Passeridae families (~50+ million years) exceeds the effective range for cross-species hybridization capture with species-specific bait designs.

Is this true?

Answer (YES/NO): NO